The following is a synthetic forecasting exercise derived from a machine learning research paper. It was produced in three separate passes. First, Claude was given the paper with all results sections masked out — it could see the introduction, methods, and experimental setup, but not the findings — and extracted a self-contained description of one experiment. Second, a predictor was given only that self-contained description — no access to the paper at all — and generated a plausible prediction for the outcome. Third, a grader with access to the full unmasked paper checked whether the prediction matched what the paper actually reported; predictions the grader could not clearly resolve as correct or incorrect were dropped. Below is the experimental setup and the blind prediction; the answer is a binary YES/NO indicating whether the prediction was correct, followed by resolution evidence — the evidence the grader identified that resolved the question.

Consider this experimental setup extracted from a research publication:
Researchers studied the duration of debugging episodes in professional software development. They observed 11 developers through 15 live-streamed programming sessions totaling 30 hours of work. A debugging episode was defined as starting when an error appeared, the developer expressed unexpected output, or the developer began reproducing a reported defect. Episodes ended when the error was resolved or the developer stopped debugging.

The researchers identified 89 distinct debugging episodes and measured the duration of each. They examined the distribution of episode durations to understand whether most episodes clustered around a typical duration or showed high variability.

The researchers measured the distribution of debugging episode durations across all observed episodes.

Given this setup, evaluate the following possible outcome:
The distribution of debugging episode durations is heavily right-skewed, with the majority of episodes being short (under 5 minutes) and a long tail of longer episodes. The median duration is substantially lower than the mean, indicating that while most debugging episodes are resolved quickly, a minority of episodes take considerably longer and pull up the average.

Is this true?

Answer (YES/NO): YES